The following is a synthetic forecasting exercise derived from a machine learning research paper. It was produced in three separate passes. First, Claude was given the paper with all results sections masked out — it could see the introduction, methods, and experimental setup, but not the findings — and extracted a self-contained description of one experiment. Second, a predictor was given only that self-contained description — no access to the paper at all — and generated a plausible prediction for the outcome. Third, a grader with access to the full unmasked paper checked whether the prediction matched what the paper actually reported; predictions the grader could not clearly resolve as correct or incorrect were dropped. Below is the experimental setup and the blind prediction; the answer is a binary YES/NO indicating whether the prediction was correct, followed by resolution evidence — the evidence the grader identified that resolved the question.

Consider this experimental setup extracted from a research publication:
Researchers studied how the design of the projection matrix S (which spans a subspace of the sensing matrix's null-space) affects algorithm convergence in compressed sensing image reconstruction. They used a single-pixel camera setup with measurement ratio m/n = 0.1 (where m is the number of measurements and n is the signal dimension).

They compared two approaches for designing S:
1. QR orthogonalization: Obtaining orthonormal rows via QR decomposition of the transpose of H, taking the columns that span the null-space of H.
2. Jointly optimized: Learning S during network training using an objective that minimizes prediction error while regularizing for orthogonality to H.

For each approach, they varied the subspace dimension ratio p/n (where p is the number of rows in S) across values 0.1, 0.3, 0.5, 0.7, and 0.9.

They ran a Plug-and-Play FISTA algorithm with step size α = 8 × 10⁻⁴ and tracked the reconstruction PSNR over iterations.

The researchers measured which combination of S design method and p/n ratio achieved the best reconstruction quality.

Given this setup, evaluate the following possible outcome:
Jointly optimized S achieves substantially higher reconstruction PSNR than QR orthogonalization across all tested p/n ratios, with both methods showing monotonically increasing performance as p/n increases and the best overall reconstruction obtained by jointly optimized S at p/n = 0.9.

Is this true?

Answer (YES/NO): NO